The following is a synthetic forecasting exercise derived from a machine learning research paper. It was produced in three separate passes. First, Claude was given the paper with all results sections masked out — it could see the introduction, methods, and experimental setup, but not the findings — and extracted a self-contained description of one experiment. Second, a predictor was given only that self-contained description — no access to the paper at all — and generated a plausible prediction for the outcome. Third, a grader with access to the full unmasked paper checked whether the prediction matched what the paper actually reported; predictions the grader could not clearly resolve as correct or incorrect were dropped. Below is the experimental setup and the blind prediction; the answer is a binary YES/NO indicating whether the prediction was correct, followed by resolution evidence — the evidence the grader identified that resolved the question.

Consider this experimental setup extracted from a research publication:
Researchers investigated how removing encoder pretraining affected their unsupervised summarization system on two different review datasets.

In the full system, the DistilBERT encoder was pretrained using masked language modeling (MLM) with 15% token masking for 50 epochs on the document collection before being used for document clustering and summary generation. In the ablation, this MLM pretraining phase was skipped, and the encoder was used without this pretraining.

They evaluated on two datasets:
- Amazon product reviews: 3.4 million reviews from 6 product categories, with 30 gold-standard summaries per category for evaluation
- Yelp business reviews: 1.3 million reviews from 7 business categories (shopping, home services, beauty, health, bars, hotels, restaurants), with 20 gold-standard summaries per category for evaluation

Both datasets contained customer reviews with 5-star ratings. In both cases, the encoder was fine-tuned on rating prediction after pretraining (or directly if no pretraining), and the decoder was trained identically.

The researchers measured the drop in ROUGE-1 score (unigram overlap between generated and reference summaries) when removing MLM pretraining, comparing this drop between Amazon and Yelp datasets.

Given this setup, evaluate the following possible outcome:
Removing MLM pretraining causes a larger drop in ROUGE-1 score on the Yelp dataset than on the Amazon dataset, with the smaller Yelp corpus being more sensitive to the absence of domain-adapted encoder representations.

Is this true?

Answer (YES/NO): YES